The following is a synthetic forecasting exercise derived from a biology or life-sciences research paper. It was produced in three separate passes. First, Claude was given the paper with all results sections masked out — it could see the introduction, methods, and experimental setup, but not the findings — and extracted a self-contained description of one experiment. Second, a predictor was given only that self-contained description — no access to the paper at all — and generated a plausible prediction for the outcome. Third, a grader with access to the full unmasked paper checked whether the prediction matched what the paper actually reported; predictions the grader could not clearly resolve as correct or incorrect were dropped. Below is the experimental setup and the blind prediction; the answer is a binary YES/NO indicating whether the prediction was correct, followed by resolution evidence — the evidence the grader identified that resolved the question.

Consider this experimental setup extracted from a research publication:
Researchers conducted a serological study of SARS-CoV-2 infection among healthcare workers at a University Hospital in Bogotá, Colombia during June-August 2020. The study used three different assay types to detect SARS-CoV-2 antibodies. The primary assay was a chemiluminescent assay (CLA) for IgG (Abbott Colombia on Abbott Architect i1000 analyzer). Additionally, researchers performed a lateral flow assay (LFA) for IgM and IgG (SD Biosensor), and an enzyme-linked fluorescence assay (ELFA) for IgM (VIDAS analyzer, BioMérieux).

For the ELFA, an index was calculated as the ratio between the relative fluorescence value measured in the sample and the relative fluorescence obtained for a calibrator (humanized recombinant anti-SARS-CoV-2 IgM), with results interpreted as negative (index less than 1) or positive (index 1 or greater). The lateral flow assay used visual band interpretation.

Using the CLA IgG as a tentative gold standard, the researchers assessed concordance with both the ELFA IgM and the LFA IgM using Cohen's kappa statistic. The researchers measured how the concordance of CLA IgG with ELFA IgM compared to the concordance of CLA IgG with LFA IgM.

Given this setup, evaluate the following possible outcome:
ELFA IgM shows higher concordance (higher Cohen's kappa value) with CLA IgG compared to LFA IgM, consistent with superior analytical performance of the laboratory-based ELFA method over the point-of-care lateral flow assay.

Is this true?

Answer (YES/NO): YES